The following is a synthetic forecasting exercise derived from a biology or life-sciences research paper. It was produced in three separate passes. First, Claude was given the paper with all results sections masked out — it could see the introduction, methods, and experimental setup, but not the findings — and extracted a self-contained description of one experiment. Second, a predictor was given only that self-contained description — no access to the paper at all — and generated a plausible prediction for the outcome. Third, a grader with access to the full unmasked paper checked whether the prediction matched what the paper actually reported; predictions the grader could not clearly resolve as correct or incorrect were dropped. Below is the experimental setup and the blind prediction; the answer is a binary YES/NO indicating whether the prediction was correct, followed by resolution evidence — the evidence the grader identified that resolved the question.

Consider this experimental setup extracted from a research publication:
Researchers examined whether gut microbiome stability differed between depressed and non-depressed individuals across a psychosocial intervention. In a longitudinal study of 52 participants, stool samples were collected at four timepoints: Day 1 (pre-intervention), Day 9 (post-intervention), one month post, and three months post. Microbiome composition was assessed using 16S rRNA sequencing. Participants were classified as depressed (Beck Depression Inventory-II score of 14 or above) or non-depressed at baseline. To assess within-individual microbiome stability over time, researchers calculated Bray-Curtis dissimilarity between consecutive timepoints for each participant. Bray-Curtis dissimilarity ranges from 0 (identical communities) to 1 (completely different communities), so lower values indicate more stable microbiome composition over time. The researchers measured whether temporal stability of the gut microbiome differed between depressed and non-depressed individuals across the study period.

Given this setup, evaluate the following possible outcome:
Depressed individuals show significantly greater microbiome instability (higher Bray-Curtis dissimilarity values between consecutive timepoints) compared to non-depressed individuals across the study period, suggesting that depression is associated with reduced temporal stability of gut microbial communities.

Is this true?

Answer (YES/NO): NO